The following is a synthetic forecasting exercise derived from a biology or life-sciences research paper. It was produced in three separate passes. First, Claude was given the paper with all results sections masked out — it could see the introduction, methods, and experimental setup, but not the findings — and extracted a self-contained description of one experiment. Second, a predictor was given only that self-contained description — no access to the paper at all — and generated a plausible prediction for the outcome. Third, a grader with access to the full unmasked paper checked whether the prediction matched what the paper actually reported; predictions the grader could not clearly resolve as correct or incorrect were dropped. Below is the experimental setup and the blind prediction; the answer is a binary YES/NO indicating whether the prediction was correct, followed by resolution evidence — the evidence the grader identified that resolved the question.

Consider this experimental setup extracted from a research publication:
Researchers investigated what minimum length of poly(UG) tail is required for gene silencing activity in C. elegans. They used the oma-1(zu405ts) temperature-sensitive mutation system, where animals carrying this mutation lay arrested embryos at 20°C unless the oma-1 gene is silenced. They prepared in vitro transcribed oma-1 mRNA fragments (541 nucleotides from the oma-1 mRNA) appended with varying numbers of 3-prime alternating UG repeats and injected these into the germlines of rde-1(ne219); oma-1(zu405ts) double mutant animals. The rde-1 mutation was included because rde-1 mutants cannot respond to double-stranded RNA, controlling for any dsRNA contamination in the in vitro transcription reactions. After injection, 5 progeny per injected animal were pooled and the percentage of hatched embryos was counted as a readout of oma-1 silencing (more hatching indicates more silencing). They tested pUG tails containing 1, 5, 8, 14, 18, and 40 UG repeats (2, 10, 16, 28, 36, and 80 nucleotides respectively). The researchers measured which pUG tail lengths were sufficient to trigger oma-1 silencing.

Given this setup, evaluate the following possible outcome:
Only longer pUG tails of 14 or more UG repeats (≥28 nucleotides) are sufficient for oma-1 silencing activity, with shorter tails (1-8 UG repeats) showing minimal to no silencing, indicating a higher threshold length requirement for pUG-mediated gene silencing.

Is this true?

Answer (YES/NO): YES